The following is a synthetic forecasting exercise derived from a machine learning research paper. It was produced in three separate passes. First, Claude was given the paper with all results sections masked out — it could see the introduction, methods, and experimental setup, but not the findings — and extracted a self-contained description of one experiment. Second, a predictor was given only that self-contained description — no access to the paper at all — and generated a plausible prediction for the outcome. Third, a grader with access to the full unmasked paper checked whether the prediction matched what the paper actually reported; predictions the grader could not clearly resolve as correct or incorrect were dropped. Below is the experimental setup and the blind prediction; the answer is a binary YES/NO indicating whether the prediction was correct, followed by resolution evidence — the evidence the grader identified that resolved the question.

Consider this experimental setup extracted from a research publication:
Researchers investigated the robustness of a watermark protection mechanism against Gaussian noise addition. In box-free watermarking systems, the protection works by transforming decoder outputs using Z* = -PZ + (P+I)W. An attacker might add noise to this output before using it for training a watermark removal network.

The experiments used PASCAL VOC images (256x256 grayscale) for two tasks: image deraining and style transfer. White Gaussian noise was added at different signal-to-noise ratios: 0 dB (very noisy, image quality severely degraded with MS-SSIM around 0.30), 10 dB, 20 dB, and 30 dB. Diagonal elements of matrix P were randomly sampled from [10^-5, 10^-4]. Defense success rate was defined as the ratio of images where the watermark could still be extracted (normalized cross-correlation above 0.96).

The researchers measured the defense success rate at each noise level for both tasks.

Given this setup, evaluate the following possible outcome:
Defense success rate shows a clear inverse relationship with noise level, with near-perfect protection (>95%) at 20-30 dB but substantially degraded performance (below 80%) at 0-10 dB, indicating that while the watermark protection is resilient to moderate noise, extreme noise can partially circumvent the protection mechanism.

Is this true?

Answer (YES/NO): NO